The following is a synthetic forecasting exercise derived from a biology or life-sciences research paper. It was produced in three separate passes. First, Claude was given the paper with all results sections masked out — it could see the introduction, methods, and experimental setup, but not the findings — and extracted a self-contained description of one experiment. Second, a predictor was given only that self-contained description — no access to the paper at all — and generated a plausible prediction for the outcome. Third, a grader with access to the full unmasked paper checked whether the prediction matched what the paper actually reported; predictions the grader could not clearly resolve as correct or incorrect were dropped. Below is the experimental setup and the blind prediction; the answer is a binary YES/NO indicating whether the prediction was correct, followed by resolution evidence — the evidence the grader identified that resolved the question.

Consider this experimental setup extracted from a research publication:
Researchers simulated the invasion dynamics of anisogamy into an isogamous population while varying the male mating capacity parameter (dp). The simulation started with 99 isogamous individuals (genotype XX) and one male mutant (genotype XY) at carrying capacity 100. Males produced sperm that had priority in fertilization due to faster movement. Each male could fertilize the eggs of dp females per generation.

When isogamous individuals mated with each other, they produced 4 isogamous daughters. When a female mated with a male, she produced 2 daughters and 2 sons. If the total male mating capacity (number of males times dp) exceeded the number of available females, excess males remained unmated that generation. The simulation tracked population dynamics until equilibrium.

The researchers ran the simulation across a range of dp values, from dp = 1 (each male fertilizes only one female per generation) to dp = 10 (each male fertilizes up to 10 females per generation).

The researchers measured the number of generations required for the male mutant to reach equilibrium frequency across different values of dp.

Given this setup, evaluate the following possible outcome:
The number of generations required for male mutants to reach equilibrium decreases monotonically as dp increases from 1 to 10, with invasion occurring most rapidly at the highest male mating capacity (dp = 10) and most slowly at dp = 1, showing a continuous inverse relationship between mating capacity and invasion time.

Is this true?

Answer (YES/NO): NO